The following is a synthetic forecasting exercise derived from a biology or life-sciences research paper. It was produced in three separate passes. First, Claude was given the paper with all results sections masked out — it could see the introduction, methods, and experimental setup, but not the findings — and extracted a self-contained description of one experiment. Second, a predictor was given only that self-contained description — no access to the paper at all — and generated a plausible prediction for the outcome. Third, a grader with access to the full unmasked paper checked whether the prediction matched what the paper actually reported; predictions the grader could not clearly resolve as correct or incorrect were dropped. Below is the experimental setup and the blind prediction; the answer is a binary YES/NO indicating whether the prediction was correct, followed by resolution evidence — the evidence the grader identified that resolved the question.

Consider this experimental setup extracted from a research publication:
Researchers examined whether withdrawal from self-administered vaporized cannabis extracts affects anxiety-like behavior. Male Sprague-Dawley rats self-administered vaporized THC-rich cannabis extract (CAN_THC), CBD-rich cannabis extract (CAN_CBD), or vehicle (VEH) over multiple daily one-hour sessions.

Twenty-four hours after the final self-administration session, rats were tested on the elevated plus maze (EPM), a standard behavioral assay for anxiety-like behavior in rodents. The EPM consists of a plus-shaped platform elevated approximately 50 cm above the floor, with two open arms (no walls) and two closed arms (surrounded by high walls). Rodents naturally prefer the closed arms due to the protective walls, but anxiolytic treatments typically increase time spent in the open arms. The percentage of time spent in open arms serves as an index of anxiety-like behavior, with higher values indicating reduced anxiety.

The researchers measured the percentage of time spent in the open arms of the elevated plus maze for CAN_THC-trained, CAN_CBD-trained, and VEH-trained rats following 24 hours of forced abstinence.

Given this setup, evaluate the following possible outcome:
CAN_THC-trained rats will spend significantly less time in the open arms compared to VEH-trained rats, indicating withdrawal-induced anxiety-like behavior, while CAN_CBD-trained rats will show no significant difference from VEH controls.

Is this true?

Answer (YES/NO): NO